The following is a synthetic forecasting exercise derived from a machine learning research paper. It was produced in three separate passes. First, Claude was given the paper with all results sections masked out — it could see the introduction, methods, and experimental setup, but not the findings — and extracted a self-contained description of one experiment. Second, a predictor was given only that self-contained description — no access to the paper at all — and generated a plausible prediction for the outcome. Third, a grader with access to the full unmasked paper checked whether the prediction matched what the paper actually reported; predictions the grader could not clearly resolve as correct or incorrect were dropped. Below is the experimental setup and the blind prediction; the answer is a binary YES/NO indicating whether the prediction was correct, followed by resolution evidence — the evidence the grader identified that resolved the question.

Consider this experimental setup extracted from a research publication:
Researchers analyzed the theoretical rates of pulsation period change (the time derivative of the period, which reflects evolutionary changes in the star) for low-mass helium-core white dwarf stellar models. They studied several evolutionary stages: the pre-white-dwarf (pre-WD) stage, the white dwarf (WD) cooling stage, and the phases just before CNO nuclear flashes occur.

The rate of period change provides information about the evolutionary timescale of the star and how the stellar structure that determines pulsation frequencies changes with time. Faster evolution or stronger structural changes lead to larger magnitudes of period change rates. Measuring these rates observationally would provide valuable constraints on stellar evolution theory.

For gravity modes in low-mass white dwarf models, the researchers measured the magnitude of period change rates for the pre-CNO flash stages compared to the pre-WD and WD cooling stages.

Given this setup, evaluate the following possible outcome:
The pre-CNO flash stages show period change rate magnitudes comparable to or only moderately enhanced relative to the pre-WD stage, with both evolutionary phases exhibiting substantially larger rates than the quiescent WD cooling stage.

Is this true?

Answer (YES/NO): NO